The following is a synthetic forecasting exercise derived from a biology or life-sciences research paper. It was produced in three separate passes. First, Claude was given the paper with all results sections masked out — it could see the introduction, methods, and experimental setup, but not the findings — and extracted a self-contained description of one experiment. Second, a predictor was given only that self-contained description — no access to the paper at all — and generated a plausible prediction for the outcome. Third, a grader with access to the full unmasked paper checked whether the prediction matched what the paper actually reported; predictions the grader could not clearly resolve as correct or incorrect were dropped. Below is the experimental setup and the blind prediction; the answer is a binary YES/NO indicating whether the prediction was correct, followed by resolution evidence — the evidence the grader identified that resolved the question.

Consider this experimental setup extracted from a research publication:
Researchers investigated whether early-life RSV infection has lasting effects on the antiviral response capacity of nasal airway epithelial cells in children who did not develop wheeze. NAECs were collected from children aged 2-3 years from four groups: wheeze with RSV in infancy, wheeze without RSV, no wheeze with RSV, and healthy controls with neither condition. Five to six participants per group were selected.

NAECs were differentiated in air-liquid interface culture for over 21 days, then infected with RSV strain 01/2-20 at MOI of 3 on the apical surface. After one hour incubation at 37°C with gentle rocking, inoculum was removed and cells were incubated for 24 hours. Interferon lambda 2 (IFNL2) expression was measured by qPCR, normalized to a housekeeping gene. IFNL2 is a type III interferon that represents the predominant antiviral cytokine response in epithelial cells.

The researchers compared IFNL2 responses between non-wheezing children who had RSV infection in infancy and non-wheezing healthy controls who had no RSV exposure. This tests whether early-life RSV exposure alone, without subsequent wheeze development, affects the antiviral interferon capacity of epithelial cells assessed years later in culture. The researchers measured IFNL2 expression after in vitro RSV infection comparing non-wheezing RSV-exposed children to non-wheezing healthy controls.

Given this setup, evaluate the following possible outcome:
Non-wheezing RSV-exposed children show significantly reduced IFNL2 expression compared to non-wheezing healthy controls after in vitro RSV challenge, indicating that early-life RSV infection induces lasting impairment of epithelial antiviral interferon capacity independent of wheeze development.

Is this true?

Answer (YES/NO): NO